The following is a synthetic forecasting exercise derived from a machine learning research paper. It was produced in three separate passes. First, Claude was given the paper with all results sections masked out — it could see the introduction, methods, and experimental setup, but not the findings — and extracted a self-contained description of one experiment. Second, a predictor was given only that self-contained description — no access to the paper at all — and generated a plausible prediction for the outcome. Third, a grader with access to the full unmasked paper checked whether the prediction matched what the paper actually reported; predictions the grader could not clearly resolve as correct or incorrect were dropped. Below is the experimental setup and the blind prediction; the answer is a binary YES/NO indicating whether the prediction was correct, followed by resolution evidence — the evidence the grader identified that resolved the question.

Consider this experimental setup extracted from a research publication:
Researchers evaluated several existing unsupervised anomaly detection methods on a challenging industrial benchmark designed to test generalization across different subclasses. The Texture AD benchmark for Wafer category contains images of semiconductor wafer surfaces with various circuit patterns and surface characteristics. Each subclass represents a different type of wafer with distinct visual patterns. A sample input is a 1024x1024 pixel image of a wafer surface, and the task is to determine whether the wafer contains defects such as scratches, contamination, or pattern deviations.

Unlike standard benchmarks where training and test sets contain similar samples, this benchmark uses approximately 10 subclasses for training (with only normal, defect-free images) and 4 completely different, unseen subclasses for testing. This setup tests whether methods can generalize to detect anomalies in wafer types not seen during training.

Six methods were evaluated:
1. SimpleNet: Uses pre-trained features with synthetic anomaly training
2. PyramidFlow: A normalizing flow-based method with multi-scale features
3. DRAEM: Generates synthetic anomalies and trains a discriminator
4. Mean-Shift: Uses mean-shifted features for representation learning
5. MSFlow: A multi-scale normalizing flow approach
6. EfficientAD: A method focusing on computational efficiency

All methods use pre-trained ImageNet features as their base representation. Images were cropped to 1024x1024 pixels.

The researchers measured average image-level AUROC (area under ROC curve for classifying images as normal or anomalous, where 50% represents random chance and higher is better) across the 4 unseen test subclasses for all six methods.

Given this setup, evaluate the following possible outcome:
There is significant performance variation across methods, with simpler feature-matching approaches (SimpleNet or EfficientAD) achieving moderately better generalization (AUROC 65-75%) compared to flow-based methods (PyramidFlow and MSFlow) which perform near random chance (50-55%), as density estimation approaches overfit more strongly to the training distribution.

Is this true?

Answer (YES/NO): NO